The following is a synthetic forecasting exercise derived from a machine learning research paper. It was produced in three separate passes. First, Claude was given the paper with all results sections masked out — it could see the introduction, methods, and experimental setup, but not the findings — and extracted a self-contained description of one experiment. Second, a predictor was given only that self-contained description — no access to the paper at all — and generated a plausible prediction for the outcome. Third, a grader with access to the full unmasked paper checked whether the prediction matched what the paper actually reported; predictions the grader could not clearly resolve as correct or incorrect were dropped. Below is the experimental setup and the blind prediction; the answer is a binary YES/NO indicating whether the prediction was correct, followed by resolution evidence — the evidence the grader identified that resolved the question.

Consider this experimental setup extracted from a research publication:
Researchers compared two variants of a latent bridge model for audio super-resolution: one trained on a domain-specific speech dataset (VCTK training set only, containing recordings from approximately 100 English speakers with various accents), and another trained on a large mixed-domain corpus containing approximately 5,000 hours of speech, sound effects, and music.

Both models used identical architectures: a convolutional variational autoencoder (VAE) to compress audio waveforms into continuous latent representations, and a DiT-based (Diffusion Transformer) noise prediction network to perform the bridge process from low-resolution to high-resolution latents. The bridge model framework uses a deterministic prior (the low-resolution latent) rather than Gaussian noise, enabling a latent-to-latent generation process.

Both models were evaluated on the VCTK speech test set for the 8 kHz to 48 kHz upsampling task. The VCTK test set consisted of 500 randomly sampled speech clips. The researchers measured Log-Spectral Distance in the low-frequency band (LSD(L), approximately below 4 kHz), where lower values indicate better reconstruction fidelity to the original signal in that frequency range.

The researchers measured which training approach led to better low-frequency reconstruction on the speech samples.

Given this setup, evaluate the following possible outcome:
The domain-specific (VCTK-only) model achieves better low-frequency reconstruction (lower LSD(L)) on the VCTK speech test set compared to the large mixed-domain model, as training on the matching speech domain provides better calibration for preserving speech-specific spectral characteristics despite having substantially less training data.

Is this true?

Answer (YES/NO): YES